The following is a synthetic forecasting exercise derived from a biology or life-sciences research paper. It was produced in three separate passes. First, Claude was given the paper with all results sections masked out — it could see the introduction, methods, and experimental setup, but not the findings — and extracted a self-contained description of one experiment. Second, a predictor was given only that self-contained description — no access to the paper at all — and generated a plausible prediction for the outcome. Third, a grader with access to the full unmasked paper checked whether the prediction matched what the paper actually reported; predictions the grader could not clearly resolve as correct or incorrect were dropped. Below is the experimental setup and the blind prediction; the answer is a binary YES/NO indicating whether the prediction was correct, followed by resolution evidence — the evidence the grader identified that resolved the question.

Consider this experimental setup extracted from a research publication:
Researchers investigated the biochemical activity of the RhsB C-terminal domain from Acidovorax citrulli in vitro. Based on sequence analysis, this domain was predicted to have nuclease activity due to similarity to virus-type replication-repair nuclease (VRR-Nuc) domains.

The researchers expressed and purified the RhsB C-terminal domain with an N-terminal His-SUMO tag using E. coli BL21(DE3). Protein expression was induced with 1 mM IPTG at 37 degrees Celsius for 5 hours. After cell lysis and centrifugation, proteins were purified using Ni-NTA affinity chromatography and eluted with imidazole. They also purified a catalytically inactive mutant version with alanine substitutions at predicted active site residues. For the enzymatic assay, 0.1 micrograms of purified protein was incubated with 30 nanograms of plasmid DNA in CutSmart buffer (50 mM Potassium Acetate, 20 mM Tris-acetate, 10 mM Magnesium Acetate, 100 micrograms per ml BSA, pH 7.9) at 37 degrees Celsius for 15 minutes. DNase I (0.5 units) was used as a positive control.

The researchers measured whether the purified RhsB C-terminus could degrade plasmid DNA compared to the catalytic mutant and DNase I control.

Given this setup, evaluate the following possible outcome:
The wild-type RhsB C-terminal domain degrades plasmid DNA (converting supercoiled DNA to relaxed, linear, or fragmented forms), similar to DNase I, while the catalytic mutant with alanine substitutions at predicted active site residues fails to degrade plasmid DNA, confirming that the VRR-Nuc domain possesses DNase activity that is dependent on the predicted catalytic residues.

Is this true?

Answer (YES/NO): YES